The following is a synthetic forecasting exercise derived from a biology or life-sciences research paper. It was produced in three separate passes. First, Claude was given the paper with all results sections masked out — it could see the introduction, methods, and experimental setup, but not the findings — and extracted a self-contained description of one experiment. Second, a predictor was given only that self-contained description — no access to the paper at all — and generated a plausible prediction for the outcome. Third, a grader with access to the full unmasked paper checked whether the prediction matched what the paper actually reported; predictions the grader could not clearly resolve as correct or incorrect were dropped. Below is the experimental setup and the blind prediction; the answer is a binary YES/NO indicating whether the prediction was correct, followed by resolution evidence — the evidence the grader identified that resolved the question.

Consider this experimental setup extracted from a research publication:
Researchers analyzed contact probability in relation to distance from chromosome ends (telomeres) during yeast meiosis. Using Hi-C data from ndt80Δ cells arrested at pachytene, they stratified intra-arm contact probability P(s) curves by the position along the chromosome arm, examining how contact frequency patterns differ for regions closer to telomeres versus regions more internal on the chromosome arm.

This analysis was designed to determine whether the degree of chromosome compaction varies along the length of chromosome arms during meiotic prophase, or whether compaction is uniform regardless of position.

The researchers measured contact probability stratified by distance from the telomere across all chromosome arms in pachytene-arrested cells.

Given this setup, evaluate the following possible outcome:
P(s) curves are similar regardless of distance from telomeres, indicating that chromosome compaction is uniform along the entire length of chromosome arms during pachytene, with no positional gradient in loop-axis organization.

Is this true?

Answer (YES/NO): NO